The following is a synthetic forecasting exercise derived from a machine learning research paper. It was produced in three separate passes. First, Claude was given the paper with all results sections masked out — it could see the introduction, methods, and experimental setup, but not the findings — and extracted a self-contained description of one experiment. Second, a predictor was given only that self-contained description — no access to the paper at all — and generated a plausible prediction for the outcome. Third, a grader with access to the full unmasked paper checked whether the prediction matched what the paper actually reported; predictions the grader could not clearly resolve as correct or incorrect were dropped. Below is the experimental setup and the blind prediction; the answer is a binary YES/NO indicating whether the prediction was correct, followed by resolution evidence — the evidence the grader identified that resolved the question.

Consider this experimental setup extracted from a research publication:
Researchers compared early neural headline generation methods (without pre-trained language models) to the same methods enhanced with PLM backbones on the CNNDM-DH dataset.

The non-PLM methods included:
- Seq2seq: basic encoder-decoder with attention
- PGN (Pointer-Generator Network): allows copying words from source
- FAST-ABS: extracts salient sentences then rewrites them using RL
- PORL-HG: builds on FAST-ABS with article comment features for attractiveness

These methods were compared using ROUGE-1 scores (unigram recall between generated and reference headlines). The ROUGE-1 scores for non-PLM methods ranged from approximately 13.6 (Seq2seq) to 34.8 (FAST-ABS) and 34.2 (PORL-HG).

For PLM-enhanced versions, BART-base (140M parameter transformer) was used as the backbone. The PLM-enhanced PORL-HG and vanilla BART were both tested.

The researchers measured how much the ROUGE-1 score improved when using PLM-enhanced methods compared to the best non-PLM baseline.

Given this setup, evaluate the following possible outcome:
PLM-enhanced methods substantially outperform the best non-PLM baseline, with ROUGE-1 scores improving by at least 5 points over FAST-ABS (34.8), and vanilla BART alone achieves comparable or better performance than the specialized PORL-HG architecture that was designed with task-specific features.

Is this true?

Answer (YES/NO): NO